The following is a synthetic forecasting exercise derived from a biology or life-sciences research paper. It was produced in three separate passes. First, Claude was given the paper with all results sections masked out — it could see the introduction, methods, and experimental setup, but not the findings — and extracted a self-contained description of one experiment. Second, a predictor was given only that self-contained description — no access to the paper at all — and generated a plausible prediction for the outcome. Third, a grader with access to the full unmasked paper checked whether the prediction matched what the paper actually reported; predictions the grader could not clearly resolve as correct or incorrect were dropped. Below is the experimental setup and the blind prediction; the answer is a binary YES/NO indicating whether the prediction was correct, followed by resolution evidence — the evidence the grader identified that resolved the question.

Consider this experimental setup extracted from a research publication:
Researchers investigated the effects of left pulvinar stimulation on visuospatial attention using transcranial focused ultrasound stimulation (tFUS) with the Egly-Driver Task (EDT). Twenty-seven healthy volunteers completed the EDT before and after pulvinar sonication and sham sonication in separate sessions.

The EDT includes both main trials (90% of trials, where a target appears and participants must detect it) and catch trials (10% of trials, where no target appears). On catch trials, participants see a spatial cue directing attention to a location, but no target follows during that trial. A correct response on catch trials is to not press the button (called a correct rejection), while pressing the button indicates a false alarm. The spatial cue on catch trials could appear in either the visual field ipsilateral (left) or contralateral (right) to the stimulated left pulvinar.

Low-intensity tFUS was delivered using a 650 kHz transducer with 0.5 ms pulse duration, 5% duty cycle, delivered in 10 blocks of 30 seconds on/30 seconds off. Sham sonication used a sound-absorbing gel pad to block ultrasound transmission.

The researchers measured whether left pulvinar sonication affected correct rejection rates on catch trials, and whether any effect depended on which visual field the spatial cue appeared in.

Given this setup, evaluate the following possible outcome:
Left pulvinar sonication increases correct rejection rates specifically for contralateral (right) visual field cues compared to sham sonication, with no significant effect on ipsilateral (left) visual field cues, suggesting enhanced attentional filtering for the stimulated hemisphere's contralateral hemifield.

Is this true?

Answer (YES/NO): YES